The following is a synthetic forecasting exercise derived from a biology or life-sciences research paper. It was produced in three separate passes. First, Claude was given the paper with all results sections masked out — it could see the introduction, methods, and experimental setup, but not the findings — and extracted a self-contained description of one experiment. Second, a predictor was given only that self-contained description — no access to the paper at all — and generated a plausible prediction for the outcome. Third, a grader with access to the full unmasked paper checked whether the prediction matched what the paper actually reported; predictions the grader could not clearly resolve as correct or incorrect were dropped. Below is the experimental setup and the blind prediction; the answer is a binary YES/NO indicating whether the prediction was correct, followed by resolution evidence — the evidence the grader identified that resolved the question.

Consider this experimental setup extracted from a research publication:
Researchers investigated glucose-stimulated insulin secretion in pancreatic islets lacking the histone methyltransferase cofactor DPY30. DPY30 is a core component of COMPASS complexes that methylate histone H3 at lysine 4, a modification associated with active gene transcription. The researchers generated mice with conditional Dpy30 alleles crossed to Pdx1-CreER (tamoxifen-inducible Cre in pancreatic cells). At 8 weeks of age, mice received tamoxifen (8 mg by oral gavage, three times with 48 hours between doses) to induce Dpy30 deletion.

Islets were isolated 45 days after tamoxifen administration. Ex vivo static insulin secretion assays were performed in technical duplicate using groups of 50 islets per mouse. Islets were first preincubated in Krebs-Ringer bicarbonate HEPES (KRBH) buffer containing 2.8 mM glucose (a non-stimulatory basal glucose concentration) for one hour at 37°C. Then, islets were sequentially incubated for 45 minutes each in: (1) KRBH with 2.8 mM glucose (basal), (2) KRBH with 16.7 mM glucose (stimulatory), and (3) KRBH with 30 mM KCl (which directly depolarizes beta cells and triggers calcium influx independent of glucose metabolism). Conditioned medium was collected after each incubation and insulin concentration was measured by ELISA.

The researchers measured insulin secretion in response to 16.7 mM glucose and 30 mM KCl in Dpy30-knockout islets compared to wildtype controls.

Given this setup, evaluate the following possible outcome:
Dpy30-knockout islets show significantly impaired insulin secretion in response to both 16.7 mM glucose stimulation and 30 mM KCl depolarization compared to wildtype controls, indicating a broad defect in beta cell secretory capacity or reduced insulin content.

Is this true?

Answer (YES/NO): NO